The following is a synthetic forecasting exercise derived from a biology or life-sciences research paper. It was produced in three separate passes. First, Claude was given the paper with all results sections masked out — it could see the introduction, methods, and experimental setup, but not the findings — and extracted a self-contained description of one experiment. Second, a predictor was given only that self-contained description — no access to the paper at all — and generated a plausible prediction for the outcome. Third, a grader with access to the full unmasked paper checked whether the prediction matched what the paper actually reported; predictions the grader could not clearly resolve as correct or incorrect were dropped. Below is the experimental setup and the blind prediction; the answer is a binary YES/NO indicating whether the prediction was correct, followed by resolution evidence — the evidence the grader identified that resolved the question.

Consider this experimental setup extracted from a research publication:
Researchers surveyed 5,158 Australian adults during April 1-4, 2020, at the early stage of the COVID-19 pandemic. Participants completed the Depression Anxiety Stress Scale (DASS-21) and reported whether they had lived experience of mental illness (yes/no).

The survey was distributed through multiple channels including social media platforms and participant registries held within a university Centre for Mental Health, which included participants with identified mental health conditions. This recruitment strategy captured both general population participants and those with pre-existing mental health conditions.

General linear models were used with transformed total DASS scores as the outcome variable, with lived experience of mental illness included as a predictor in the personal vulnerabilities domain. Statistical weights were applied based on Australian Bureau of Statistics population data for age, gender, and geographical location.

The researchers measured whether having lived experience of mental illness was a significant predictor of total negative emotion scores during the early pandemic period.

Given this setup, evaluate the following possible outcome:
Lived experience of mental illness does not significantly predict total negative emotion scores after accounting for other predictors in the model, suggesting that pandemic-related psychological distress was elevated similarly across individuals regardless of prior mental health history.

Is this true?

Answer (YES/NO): NO